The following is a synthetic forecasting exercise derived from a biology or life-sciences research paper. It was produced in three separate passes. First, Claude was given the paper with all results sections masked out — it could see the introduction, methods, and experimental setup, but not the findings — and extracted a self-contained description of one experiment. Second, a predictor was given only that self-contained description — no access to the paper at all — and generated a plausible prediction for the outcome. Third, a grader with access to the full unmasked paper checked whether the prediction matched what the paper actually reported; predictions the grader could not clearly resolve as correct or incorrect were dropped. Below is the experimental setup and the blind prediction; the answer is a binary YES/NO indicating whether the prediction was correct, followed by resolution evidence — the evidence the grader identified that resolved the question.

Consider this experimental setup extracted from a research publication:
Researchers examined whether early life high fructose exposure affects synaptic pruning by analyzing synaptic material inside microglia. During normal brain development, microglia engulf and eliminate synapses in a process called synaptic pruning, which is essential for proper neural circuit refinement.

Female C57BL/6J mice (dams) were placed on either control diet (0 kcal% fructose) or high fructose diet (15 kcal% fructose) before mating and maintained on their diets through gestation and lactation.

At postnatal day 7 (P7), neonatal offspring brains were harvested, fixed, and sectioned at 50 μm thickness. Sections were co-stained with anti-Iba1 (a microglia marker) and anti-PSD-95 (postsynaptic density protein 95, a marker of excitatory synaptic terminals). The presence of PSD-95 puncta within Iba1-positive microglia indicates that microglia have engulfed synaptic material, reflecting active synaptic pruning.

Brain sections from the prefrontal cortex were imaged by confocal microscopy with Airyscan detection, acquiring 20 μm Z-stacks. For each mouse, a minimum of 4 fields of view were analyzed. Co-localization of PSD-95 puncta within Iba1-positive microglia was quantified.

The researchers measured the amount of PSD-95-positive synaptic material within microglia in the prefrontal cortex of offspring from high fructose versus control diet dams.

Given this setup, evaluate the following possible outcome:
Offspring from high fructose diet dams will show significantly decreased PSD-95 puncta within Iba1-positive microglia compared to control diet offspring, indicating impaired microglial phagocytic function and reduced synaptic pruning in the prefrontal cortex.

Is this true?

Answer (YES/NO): YES